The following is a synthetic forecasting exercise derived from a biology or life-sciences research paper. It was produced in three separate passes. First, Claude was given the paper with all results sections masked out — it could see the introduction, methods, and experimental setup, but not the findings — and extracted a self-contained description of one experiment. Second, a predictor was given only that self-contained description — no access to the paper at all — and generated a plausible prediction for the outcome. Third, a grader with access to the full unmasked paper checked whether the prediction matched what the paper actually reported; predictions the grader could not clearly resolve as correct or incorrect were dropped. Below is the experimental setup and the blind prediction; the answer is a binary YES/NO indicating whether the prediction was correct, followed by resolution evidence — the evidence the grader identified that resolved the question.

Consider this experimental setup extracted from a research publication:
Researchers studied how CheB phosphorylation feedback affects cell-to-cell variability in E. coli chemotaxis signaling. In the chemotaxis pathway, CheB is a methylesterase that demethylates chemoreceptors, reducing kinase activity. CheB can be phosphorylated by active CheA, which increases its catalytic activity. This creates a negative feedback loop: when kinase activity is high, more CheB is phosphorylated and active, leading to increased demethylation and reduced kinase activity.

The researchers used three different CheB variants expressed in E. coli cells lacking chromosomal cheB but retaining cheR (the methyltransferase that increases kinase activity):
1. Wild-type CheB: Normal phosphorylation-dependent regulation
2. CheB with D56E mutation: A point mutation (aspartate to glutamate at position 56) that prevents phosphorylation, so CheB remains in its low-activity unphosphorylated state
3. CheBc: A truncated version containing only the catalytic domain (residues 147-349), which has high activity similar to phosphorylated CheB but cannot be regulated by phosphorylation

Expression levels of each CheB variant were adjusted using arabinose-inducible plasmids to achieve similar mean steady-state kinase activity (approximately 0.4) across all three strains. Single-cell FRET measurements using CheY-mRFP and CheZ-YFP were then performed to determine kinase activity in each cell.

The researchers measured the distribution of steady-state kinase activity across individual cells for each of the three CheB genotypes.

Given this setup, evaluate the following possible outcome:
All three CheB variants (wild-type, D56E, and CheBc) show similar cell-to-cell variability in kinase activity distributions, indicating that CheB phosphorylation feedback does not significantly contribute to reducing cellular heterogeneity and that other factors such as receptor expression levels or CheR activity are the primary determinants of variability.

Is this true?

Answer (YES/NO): NO